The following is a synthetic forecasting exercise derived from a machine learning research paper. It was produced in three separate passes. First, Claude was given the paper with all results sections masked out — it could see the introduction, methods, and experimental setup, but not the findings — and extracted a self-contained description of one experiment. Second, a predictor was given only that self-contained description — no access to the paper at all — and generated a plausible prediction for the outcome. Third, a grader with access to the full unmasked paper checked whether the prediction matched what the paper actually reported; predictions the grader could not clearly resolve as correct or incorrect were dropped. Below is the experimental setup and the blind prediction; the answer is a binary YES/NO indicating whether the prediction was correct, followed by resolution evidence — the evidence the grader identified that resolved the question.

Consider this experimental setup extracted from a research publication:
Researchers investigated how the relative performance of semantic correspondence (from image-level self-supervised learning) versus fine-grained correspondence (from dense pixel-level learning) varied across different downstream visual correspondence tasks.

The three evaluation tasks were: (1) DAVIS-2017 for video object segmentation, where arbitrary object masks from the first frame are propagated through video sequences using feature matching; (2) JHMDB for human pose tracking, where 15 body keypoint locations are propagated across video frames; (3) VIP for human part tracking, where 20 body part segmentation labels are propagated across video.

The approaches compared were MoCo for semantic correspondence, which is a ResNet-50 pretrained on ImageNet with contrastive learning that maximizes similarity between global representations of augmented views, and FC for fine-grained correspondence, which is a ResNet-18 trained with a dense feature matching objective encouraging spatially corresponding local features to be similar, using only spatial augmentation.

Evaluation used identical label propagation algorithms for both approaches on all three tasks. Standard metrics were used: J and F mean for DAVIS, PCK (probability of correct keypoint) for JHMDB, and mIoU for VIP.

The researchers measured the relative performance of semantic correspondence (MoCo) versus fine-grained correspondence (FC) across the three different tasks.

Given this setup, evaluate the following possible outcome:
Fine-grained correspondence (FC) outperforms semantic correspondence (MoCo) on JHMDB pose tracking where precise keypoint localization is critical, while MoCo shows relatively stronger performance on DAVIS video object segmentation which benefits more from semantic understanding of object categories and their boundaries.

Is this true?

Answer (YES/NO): NO